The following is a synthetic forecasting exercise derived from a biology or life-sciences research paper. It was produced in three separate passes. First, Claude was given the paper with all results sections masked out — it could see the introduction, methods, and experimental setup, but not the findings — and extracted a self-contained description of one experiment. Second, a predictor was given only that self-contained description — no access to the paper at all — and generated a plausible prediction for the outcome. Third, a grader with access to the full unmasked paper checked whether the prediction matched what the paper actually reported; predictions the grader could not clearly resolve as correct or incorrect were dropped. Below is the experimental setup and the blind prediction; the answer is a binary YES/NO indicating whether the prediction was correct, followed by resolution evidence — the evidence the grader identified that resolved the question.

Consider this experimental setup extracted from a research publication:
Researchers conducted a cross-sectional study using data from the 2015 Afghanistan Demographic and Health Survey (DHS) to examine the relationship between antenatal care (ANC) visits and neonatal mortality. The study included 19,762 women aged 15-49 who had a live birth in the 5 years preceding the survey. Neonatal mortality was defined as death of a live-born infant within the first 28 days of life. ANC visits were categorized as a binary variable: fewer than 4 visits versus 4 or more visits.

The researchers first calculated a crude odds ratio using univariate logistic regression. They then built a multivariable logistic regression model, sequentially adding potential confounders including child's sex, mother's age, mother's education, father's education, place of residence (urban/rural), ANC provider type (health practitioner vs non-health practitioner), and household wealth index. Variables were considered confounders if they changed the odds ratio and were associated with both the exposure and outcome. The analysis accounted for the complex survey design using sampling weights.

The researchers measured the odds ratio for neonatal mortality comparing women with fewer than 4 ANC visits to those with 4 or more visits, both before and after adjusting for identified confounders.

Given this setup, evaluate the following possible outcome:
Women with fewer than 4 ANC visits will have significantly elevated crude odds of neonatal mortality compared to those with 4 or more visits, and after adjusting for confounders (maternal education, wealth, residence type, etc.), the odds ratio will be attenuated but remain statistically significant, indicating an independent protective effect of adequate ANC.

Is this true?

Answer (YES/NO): NO